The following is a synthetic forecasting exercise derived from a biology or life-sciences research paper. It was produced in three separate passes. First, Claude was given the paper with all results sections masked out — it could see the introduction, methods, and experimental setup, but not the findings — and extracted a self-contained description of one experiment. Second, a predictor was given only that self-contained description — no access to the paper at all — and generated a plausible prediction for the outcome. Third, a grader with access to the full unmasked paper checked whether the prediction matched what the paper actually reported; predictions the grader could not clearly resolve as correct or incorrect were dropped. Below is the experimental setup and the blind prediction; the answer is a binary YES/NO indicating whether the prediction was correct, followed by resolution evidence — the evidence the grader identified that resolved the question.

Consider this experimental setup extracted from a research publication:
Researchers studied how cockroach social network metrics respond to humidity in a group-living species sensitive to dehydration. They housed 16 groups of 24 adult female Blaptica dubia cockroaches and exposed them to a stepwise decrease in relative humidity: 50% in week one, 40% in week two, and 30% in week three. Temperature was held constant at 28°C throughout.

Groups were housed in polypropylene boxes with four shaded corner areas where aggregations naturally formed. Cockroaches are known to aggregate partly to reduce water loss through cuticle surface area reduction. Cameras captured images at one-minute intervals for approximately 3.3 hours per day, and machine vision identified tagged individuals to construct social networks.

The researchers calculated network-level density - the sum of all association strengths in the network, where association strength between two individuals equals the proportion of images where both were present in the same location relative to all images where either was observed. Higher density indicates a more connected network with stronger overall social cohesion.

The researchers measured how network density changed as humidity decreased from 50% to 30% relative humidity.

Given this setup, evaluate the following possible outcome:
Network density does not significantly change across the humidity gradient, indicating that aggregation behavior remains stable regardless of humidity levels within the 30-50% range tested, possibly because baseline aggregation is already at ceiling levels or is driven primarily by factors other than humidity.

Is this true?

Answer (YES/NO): YES